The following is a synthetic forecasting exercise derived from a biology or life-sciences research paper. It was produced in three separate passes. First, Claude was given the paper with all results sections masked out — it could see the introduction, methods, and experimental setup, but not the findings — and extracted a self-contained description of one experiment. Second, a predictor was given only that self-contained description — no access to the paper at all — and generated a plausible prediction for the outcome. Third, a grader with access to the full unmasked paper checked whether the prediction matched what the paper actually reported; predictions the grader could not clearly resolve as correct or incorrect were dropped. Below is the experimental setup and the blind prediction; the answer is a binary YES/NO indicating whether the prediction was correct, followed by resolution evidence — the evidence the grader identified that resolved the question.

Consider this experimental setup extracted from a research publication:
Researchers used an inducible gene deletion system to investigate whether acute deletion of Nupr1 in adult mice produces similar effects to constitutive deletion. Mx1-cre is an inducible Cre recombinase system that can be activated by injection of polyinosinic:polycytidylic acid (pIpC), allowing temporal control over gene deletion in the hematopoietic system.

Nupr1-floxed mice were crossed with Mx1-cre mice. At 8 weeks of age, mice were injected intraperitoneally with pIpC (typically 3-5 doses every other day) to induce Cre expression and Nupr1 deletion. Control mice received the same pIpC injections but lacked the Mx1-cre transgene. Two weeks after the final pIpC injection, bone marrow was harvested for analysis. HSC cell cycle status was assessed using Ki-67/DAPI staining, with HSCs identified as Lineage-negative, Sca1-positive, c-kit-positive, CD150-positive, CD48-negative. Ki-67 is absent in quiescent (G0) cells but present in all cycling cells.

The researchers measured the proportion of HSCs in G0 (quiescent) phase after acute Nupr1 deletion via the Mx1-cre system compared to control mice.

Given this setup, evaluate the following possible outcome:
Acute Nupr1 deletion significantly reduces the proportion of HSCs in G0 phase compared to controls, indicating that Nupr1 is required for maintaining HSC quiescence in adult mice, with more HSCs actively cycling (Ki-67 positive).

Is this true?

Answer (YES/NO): YES